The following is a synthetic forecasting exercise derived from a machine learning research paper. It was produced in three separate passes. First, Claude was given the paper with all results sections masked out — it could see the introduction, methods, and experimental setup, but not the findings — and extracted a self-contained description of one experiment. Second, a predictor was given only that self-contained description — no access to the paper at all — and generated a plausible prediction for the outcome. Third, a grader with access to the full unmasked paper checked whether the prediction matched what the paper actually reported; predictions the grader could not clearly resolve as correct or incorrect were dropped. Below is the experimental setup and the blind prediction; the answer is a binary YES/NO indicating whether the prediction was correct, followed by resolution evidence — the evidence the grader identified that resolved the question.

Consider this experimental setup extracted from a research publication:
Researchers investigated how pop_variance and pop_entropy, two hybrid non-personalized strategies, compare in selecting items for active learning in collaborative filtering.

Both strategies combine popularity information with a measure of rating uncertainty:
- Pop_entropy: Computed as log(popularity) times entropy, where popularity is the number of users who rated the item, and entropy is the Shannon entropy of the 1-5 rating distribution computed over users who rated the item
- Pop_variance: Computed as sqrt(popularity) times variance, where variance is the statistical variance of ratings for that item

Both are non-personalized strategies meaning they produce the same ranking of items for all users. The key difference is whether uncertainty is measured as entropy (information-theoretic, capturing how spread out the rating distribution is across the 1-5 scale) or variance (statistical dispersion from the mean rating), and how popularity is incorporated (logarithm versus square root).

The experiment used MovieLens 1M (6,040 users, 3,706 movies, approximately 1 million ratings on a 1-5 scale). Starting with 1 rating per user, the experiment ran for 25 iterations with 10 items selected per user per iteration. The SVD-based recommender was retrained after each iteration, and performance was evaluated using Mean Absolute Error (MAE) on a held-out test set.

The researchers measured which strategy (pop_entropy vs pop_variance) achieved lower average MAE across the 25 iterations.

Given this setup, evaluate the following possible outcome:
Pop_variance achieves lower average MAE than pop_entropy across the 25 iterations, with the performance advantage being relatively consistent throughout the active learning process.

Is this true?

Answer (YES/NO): NO